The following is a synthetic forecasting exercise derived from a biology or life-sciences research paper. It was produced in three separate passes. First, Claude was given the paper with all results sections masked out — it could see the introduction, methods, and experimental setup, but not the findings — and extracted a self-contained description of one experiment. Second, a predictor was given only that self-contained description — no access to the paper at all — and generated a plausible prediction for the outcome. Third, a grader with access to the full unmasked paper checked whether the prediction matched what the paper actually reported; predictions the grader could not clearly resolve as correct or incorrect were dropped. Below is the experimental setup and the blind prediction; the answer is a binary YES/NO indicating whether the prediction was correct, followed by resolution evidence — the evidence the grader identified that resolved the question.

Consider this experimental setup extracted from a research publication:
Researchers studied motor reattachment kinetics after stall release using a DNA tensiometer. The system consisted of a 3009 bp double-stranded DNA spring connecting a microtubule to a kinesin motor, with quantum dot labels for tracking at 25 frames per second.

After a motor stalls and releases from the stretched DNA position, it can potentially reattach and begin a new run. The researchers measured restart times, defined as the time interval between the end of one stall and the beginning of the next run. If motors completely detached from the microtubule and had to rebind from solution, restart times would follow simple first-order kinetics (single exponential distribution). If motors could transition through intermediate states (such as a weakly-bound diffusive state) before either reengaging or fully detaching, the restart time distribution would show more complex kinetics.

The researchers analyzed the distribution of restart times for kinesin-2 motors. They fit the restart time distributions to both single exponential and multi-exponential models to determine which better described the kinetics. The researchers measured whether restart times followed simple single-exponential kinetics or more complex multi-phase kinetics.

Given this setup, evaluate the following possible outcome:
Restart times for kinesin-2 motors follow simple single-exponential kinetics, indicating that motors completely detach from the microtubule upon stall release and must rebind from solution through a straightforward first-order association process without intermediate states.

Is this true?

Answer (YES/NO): NO